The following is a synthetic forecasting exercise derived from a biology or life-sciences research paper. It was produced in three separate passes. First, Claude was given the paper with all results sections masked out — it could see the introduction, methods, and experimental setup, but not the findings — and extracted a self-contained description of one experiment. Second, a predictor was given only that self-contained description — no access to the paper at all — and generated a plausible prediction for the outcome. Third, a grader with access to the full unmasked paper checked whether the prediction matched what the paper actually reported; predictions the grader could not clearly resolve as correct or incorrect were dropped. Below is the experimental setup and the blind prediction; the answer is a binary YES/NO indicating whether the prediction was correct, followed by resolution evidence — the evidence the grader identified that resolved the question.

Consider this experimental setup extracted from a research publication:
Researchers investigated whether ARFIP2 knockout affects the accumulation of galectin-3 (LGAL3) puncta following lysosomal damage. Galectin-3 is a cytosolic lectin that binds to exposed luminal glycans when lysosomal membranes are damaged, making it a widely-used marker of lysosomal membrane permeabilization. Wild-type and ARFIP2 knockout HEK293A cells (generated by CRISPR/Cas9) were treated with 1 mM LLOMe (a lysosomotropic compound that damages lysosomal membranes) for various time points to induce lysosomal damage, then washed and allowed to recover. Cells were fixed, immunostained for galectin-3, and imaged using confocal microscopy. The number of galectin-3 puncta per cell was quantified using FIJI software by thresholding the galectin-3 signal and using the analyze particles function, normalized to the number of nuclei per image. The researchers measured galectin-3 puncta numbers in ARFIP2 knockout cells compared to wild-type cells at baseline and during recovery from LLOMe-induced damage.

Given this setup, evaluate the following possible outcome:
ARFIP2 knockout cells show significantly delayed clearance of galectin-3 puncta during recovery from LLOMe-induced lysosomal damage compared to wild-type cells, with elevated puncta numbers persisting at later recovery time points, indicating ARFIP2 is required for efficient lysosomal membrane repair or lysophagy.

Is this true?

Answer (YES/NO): NO